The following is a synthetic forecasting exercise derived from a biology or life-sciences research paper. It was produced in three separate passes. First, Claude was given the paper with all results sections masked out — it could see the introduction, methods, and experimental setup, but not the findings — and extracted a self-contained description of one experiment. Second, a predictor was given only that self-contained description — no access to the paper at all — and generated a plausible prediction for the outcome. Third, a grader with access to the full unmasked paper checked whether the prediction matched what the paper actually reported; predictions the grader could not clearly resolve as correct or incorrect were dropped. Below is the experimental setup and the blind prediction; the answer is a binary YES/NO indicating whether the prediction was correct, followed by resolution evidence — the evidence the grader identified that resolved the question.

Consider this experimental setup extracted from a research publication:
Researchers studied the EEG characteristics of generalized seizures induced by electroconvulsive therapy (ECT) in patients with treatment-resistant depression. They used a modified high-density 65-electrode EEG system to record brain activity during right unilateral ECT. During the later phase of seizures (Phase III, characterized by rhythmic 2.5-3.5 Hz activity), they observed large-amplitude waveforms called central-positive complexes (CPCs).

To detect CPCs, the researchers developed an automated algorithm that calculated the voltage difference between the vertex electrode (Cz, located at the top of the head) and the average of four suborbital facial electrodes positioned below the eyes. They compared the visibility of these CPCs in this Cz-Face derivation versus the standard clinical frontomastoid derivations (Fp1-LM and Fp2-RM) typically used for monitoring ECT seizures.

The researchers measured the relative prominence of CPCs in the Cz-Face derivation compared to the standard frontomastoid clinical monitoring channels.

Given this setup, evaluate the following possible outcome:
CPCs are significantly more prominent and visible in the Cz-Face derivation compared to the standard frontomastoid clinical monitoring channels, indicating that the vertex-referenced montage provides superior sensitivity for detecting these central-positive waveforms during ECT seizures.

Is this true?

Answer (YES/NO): YES